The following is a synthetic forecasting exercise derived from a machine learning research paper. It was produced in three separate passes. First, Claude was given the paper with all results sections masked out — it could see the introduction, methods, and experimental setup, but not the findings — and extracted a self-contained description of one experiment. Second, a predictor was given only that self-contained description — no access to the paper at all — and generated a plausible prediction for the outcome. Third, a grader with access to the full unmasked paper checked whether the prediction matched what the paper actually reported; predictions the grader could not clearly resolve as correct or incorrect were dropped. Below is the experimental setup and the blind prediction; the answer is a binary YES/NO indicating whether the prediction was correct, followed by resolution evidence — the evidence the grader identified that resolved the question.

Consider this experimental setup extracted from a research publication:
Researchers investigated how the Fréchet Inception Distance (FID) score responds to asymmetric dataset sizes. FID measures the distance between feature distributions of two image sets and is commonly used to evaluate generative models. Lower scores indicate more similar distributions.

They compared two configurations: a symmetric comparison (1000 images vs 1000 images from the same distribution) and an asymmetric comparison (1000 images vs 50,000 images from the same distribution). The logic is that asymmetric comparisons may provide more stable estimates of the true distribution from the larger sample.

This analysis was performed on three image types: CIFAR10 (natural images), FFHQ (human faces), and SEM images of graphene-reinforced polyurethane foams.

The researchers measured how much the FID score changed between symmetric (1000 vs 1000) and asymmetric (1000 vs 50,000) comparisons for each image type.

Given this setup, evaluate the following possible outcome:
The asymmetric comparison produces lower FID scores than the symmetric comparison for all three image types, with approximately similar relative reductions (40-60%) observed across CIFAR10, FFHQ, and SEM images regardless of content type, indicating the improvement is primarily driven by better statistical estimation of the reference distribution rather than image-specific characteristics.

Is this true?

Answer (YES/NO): NO